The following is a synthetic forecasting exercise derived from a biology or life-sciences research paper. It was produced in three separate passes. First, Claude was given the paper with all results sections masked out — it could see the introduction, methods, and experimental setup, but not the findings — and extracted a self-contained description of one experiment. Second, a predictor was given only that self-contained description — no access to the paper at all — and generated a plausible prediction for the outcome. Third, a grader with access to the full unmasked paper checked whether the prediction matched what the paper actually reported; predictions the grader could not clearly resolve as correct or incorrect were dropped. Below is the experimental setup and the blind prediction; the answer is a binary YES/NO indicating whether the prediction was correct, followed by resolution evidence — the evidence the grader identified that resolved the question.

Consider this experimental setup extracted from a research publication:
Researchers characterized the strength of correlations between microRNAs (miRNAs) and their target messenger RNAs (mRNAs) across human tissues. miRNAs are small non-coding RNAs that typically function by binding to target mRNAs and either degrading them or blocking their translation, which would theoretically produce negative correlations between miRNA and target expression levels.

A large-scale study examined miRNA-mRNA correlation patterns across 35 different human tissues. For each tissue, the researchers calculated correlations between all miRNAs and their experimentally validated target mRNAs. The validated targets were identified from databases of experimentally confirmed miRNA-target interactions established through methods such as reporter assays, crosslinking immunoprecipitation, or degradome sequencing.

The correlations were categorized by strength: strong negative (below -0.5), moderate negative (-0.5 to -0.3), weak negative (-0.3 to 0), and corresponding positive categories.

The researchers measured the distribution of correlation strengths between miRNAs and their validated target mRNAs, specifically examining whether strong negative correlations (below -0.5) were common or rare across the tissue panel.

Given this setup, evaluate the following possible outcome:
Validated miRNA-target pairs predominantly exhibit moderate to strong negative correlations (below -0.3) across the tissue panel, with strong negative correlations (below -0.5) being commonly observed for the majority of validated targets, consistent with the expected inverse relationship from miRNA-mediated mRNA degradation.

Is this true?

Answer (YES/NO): NO